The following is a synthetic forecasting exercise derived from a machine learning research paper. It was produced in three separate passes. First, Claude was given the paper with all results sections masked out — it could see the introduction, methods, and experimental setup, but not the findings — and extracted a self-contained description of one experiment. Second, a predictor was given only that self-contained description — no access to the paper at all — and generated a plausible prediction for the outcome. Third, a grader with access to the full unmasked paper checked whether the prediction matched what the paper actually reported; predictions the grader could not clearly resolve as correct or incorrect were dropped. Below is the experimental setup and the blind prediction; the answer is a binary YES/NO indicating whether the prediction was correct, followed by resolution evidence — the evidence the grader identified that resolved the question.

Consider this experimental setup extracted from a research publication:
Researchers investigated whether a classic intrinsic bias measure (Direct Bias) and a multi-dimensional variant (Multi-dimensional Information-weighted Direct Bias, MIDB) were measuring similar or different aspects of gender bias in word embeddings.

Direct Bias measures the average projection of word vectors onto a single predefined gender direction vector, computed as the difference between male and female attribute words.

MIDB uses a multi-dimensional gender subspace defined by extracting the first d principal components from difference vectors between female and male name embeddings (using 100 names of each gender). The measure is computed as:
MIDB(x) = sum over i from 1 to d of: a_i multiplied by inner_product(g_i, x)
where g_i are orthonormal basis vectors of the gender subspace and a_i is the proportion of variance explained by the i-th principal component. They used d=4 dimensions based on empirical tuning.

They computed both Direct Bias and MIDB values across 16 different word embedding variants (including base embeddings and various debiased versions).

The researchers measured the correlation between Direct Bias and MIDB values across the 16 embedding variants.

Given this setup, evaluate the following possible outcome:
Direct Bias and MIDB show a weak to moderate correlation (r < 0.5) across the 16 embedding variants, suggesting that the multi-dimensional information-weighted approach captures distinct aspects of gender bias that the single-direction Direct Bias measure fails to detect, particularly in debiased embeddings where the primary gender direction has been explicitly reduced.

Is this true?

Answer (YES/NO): YES